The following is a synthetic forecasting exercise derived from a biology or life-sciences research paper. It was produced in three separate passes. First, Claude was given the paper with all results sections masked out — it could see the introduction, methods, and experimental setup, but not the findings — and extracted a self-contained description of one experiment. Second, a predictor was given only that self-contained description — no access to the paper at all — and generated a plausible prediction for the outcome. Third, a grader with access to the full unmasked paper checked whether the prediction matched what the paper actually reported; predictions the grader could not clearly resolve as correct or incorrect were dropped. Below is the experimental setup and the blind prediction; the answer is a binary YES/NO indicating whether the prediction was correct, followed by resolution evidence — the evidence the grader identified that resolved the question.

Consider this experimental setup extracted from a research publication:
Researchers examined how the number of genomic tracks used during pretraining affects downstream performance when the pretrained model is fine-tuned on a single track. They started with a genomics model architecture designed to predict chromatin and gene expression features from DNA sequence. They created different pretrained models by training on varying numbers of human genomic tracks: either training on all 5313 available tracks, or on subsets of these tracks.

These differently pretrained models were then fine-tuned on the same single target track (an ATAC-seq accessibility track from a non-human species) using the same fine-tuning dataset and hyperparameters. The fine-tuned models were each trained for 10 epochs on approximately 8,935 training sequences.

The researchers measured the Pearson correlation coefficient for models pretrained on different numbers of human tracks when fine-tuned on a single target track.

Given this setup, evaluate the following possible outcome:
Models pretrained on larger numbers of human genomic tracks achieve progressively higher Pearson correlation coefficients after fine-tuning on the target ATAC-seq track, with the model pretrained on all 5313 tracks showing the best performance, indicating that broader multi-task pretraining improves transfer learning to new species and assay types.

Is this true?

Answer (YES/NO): NO